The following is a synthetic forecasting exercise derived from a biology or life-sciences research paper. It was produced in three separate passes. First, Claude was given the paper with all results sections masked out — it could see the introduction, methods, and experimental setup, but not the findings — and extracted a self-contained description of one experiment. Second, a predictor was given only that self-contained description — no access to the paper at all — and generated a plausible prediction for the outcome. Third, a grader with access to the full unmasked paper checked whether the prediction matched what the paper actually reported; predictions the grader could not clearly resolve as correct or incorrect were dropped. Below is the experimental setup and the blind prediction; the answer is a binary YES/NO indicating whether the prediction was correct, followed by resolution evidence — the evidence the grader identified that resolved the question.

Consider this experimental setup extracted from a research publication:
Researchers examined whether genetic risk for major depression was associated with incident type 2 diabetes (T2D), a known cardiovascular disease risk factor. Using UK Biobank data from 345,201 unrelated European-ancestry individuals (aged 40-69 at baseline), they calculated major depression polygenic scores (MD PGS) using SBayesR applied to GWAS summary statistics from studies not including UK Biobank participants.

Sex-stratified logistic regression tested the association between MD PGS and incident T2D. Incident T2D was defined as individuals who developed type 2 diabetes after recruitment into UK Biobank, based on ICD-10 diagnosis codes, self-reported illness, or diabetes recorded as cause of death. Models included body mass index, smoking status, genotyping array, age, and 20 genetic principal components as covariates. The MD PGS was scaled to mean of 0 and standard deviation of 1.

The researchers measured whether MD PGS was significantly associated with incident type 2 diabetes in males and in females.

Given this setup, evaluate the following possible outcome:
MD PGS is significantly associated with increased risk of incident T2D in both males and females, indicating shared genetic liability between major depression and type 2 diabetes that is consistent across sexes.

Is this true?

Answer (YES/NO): YES